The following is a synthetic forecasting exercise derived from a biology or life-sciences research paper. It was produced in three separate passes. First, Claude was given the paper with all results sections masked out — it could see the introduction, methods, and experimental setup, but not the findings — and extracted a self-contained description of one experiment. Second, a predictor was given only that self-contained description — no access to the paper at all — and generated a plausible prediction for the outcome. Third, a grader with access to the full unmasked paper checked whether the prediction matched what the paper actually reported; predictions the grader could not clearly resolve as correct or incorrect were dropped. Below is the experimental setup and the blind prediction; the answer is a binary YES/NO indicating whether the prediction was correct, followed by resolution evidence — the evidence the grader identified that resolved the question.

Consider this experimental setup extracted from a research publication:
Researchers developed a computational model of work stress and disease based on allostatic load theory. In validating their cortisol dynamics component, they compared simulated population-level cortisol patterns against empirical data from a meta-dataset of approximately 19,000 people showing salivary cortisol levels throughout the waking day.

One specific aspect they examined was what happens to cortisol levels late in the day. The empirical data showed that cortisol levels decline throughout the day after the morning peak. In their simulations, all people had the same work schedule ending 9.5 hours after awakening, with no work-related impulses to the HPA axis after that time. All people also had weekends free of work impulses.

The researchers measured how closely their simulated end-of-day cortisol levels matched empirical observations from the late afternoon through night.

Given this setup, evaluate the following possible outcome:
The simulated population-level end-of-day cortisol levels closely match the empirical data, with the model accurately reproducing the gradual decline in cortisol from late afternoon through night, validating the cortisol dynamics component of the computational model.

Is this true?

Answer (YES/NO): NO